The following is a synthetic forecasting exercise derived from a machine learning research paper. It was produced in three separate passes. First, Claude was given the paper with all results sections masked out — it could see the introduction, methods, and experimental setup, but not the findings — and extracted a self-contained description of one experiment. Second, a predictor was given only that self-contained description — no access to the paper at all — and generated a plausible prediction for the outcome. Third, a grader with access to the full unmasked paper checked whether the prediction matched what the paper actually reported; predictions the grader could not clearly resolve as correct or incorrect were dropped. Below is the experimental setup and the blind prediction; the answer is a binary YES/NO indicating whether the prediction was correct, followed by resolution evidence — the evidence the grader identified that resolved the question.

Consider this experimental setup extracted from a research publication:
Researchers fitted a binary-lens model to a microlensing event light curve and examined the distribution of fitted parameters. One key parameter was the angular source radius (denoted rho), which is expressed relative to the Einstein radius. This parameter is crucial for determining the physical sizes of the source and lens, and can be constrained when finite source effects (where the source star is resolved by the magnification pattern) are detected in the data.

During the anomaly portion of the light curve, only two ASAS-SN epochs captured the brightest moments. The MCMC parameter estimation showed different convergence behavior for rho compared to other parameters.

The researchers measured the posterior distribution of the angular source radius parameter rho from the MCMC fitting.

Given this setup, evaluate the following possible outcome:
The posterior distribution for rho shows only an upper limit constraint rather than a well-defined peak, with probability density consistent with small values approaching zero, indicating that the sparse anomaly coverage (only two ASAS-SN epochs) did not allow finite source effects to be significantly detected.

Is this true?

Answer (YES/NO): YES